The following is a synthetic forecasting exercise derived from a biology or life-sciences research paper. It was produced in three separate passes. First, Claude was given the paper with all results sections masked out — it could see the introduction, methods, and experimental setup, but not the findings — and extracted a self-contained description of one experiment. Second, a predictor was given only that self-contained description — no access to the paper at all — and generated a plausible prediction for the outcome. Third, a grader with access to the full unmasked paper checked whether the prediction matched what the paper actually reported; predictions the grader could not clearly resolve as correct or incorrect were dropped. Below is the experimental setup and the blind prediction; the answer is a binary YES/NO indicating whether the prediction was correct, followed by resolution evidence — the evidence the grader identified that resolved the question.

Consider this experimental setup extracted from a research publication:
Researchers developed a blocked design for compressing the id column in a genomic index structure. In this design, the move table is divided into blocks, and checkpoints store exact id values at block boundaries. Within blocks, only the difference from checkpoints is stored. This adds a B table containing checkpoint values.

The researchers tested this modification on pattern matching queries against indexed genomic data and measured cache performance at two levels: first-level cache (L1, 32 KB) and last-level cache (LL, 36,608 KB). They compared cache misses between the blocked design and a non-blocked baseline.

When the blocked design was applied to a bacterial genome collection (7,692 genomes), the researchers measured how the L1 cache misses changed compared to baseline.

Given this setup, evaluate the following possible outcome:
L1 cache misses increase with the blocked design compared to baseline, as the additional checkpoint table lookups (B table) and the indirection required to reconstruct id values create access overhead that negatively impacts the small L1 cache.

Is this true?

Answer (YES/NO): YES